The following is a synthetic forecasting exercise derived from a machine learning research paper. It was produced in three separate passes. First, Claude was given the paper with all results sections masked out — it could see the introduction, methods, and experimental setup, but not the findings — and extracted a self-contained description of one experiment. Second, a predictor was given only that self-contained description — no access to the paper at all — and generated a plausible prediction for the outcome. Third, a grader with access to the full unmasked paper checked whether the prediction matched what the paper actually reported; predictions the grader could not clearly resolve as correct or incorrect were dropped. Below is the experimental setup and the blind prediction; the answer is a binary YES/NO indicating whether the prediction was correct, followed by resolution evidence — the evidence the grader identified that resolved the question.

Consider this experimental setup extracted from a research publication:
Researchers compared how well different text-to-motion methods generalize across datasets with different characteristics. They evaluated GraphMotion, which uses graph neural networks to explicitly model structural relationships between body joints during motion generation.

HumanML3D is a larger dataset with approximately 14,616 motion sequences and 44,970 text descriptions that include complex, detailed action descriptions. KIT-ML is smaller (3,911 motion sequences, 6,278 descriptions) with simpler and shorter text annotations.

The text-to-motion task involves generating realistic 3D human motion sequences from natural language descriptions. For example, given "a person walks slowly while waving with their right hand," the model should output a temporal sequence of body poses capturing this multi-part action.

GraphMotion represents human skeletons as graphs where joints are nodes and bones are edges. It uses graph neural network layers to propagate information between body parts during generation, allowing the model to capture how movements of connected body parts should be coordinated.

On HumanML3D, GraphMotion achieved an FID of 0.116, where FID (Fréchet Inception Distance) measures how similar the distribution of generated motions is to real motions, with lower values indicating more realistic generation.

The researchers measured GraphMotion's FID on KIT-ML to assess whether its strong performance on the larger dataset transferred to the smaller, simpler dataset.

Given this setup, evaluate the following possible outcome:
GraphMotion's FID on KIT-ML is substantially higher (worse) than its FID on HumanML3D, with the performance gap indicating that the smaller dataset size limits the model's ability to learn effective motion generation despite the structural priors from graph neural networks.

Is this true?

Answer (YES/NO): YES